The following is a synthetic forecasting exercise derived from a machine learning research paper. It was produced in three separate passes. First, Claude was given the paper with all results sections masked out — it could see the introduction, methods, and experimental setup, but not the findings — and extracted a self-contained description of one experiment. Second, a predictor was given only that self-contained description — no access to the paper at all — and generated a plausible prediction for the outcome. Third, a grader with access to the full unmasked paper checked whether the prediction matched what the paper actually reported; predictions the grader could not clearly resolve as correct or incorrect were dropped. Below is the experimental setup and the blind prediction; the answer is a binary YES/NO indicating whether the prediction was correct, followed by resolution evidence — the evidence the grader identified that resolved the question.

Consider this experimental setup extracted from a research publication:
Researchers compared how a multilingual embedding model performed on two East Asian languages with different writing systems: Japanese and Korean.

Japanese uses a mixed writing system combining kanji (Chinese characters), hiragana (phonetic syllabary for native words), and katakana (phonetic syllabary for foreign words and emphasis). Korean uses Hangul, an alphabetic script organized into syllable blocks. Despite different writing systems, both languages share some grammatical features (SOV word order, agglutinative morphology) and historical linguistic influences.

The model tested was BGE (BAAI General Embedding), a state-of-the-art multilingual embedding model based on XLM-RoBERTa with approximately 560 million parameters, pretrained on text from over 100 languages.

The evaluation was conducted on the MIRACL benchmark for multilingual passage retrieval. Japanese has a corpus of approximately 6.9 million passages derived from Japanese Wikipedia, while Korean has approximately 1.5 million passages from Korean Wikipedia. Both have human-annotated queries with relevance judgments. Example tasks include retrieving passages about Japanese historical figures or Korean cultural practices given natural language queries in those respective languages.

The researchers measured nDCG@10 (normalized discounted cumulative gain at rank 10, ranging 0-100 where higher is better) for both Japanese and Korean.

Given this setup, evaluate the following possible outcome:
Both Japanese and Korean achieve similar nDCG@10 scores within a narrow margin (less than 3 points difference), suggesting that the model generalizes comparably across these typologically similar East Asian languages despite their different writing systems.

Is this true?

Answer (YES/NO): YES